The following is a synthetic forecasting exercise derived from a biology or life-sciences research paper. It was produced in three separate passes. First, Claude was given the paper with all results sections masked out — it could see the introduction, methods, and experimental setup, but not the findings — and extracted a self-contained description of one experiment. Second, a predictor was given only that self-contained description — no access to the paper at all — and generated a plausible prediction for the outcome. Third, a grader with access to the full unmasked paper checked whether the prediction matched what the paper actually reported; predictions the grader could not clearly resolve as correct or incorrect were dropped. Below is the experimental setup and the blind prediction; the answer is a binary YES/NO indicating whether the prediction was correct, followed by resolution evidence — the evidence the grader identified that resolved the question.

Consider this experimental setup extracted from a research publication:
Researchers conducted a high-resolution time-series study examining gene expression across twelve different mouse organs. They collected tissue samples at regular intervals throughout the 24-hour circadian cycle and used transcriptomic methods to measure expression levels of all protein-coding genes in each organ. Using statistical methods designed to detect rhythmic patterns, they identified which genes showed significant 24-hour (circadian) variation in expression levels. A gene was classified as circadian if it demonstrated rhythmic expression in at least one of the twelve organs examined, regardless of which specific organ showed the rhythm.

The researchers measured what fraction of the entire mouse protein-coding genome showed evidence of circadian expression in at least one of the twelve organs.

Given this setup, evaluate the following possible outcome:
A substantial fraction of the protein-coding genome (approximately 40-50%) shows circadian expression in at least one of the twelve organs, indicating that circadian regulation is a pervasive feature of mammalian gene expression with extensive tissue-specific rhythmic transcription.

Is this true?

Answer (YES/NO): YES